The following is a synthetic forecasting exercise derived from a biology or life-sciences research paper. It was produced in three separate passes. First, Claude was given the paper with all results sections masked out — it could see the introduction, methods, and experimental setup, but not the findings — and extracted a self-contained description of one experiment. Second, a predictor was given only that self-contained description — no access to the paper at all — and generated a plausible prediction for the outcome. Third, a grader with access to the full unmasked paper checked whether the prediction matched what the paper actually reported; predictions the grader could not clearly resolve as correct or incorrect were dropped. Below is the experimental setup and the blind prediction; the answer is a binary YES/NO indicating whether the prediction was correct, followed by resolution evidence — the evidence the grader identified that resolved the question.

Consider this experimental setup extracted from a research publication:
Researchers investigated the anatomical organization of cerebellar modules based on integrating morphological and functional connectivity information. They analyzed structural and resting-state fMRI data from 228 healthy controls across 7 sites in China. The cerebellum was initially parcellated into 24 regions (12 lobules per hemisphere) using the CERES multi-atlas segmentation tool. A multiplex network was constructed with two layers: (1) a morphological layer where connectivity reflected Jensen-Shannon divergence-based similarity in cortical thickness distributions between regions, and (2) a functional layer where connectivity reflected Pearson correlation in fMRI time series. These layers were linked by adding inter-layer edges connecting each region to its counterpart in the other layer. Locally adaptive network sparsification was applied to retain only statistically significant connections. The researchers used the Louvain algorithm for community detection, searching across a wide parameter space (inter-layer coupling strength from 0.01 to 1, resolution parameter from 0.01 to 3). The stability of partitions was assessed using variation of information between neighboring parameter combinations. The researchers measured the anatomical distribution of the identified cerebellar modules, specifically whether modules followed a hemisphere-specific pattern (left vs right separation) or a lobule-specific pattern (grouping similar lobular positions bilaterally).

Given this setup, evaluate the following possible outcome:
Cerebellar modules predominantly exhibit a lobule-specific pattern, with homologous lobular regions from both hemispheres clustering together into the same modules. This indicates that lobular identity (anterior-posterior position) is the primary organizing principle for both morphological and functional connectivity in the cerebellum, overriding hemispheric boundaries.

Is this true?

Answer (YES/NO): YES